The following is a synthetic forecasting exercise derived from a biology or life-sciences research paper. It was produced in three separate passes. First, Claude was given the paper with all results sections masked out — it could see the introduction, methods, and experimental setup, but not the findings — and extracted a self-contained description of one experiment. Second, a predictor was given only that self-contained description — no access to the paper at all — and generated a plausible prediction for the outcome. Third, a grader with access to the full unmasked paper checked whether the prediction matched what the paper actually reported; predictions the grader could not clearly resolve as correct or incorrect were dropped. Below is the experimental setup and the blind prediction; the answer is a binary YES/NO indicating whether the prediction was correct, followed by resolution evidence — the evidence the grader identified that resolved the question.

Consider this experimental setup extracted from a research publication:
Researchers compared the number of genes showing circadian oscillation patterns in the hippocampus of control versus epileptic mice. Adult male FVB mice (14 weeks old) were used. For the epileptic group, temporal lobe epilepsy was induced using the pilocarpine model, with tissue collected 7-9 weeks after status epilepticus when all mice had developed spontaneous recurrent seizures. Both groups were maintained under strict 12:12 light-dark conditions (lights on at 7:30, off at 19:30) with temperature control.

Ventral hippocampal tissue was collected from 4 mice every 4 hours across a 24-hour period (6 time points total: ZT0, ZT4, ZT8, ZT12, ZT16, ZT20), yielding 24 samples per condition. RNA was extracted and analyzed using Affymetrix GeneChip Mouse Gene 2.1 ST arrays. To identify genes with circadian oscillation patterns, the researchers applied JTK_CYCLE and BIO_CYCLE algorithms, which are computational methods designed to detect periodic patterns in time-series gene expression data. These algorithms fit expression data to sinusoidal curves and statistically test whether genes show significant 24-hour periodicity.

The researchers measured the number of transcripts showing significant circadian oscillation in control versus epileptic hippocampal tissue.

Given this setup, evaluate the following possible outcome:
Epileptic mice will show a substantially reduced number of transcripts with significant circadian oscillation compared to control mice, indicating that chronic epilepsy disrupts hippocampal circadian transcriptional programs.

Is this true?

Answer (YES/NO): NO